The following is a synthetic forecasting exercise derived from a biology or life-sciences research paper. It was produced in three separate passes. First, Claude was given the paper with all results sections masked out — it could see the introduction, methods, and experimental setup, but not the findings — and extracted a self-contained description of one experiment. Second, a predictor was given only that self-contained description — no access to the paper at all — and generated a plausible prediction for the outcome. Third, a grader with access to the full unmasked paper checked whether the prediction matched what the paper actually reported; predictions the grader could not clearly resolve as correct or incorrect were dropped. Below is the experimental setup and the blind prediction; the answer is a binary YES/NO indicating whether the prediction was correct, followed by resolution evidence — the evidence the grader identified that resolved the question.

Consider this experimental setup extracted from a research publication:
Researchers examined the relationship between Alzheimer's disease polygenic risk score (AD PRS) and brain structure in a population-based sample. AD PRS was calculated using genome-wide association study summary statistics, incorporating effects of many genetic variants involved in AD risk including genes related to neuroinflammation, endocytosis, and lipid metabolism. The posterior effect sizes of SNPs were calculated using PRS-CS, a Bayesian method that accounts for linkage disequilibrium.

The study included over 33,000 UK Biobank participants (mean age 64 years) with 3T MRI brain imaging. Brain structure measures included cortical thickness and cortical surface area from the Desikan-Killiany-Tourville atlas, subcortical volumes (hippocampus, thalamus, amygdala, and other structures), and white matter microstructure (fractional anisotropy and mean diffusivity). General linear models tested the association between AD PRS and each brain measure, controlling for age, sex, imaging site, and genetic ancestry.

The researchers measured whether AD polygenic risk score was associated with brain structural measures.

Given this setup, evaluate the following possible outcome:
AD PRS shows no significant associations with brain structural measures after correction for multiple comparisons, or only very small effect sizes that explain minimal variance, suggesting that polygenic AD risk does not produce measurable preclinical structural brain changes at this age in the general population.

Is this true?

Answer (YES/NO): YES